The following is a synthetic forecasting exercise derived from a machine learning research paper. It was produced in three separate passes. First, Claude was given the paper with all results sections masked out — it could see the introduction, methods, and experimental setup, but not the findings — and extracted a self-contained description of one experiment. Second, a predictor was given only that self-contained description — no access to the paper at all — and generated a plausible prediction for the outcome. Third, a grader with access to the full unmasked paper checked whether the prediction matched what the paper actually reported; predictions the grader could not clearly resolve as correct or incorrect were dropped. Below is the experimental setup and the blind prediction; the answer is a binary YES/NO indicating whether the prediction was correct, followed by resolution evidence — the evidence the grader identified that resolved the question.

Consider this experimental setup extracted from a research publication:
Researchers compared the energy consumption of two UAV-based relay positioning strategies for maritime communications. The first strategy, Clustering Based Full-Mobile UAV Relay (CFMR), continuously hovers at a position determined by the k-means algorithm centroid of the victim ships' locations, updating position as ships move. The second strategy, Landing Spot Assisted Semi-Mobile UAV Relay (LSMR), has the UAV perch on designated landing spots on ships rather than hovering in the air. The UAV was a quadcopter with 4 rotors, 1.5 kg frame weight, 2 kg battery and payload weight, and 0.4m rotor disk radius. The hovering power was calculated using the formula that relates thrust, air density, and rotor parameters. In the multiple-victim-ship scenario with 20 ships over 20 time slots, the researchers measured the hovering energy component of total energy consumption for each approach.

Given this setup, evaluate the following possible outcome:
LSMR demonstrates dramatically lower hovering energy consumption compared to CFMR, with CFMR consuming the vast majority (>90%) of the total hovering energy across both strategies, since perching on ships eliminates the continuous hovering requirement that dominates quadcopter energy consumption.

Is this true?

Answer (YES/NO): NO